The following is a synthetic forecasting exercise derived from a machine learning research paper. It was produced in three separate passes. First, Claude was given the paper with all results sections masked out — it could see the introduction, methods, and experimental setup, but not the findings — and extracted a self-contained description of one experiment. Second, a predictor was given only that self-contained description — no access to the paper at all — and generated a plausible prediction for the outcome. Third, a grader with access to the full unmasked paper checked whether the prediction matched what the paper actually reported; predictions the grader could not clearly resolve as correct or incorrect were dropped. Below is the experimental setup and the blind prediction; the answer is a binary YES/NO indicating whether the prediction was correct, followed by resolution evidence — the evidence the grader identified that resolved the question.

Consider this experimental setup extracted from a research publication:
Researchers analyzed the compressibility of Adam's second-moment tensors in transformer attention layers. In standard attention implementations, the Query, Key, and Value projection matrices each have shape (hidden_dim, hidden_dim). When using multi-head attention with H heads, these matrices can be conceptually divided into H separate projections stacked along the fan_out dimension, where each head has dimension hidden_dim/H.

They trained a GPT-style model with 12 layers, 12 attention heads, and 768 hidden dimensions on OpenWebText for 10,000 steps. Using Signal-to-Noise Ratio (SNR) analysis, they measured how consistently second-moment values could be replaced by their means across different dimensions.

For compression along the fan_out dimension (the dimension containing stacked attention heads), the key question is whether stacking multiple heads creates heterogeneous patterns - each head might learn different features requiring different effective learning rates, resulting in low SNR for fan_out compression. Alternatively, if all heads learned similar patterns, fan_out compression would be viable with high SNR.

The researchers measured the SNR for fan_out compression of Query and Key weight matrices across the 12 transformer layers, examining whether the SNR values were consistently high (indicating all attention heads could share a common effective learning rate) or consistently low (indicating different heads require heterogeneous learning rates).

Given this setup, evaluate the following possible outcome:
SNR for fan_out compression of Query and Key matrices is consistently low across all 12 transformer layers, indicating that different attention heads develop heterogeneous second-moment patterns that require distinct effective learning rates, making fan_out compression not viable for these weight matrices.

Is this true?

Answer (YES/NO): YES